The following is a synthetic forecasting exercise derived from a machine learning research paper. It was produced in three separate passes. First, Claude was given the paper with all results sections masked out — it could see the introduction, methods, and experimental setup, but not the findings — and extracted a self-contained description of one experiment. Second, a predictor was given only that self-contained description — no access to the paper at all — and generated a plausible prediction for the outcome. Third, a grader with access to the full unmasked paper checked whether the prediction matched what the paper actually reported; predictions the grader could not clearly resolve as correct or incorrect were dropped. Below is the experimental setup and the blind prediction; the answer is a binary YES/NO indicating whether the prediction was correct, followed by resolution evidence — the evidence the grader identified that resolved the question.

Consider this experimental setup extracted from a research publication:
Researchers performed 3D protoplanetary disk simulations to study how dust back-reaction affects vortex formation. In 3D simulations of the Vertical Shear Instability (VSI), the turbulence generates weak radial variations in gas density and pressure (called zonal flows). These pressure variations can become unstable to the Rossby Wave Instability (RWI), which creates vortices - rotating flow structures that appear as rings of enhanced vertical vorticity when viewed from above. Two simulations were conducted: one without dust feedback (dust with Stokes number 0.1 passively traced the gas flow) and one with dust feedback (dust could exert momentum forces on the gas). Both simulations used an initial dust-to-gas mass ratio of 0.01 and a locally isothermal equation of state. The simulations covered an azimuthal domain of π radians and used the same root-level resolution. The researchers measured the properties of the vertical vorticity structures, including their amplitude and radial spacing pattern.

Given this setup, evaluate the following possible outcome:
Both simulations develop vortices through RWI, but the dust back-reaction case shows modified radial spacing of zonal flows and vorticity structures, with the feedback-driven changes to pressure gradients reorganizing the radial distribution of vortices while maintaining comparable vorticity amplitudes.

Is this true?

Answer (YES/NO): NO